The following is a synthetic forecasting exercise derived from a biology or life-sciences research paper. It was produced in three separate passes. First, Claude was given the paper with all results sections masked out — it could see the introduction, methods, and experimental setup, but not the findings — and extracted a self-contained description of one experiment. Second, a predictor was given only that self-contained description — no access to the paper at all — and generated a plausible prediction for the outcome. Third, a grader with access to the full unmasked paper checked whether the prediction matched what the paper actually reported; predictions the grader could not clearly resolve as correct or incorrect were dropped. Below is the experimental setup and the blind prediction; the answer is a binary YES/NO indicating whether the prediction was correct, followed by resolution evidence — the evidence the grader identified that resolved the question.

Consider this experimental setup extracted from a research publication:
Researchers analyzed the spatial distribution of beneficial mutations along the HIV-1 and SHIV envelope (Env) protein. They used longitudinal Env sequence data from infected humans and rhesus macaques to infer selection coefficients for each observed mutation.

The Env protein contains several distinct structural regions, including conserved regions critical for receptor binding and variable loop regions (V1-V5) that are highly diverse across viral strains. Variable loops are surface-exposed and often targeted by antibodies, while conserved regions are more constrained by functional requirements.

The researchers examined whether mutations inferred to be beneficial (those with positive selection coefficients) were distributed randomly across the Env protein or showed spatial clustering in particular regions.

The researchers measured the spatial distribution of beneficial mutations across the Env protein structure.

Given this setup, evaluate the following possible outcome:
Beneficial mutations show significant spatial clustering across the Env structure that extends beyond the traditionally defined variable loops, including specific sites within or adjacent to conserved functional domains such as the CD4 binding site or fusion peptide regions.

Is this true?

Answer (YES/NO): NO